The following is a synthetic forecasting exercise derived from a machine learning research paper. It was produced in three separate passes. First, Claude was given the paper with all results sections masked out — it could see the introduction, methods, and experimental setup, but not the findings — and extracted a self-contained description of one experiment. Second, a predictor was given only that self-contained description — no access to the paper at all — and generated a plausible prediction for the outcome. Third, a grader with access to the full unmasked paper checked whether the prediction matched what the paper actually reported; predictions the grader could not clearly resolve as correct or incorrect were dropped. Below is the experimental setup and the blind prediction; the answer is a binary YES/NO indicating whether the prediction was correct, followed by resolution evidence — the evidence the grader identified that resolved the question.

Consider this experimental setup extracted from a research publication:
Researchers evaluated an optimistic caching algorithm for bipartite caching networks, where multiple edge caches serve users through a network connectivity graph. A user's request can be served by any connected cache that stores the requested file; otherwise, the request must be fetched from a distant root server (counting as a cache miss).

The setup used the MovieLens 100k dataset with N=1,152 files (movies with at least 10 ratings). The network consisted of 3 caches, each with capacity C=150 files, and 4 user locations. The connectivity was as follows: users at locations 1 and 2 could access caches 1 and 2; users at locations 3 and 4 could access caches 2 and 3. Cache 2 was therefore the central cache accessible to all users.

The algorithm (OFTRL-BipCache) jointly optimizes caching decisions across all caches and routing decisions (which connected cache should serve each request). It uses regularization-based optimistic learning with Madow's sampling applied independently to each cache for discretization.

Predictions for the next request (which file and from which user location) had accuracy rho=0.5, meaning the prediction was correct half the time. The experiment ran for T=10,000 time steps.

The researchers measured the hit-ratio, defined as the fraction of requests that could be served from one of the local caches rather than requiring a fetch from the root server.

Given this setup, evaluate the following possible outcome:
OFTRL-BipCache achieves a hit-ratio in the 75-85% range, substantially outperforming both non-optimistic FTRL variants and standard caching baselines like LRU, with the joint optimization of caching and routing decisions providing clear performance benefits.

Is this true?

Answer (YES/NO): NO